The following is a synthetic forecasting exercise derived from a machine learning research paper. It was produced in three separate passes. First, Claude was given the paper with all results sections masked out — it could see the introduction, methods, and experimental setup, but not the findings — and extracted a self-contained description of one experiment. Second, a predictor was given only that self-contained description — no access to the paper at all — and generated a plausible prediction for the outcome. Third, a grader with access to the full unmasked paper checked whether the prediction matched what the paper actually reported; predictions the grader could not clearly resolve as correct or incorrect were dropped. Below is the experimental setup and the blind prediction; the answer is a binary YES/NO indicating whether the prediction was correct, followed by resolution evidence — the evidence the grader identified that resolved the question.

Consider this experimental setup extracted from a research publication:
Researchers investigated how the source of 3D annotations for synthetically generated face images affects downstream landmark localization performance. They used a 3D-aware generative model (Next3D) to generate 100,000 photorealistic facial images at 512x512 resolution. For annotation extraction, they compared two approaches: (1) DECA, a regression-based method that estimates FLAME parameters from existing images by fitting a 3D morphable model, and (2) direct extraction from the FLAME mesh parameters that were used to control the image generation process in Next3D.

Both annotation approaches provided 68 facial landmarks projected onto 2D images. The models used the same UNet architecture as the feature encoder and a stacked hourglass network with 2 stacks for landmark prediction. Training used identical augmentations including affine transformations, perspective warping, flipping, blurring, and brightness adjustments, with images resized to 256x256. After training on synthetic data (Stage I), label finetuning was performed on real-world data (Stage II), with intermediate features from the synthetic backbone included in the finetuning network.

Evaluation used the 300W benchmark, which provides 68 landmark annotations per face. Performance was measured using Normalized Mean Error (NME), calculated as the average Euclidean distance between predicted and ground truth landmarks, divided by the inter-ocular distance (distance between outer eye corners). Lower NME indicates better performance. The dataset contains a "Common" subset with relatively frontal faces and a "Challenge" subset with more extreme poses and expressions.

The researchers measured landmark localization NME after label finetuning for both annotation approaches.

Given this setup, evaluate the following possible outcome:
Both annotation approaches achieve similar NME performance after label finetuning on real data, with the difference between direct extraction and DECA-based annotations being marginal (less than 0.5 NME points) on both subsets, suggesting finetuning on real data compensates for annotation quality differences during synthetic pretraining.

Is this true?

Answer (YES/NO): NO